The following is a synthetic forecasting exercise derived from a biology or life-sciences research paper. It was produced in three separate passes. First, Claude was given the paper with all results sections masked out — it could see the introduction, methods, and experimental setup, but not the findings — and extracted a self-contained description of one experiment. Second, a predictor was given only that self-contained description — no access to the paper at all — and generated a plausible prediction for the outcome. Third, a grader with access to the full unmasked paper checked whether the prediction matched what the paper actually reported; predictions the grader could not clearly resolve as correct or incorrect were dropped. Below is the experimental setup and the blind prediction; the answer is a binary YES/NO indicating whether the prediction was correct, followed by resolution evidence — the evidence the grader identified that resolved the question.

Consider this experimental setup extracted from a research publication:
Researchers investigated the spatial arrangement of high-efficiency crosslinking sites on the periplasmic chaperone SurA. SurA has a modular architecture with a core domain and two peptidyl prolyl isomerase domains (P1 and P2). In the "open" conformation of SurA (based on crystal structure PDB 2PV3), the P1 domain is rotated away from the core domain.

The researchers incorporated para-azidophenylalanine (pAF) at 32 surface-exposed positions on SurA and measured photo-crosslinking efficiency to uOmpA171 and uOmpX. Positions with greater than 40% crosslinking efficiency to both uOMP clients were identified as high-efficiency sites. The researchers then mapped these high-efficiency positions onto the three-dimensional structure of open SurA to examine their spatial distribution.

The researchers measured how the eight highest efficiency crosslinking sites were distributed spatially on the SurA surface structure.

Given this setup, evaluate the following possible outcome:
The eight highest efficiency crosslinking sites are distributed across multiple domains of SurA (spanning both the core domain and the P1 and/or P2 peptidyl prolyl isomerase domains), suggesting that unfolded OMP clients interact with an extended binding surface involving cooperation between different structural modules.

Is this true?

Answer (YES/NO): YES